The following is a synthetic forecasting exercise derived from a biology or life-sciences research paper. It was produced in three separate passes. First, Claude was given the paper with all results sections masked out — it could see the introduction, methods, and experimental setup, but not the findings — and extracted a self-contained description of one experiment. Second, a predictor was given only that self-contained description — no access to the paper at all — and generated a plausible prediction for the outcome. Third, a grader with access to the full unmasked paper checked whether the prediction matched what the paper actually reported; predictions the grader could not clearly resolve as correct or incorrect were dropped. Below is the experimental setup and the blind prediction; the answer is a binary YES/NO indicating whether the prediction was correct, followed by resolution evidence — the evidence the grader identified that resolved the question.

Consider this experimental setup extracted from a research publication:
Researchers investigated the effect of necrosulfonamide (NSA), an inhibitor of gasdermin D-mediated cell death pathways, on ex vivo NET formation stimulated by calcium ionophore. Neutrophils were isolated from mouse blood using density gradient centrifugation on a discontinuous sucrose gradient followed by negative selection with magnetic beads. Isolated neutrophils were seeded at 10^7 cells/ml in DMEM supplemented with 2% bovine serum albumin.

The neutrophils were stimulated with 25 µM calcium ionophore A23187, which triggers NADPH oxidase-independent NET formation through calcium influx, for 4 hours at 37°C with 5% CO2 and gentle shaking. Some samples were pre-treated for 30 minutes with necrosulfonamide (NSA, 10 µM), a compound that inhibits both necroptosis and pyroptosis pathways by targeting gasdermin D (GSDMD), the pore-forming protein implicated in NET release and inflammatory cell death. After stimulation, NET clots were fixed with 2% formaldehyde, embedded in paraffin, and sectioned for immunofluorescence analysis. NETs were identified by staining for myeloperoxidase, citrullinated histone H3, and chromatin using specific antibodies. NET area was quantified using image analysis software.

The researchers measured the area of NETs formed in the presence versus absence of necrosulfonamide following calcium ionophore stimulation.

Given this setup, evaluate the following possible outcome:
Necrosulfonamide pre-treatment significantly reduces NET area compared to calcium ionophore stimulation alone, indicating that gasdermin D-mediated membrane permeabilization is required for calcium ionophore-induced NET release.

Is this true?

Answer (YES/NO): NO